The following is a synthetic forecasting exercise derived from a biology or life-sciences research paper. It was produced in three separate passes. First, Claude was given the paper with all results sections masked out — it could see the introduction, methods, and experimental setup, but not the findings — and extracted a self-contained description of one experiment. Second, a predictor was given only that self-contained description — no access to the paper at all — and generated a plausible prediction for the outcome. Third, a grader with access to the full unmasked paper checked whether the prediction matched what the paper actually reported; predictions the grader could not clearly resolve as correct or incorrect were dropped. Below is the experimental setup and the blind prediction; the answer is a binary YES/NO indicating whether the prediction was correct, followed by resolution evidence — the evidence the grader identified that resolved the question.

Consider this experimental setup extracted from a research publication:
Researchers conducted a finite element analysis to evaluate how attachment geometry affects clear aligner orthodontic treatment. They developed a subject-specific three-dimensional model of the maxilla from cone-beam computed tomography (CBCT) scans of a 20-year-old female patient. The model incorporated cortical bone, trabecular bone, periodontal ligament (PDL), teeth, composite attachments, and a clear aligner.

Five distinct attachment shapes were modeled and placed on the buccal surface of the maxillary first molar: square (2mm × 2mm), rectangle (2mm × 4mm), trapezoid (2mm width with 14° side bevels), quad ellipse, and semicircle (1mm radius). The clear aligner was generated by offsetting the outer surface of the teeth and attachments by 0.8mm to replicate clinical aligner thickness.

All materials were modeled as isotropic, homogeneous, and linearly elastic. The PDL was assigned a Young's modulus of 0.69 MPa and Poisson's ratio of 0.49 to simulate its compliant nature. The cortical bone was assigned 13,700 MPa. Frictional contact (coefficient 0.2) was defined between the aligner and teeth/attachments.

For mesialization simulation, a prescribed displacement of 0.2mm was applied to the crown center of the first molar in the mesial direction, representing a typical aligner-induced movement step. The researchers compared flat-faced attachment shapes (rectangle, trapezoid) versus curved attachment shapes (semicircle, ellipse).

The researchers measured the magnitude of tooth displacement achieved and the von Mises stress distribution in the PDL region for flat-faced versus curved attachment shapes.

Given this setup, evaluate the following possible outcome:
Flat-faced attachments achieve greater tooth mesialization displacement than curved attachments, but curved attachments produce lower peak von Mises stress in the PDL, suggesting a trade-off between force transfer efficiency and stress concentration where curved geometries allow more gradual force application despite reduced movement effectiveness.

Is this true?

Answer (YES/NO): YES